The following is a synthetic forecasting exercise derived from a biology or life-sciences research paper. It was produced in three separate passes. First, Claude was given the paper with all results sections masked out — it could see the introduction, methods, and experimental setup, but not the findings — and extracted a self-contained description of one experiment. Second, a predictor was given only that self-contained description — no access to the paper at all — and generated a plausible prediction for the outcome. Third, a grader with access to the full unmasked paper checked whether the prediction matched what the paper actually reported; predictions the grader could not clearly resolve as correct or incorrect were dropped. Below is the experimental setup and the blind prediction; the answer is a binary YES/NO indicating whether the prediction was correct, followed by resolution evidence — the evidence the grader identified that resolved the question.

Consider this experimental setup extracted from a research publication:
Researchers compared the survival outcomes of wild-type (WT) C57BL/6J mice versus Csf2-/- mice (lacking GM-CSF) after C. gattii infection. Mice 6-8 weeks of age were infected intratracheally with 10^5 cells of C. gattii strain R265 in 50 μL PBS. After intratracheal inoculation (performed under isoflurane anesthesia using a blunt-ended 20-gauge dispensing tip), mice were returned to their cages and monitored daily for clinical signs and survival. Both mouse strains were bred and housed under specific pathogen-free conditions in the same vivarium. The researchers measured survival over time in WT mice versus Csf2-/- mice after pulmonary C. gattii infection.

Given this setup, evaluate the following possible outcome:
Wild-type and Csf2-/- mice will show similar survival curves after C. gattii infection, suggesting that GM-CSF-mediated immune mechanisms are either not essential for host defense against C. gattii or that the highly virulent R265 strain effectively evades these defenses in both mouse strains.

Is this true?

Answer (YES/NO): NO